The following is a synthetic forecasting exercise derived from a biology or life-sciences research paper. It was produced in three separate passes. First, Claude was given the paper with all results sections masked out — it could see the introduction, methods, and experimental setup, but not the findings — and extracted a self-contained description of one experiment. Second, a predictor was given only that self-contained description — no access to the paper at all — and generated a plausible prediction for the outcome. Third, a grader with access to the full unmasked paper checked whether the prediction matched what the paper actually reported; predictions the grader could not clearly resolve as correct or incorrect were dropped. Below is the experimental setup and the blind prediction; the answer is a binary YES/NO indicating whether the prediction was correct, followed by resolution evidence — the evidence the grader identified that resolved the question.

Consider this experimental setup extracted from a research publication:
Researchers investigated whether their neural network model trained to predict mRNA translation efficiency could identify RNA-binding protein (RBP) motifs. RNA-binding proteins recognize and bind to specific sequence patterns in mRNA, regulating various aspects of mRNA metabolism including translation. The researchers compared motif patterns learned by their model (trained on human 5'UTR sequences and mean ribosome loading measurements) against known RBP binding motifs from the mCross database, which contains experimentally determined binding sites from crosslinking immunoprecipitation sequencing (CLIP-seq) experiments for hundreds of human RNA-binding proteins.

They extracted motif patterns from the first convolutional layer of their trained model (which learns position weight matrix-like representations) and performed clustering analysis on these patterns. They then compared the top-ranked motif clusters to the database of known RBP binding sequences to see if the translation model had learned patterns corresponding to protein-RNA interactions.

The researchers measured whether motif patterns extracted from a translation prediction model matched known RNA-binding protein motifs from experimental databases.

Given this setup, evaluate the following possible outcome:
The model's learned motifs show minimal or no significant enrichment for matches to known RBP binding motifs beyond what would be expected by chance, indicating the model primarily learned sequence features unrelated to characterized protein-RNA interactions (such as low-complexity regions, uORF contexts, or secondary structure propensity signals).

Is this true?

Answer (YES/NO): NO